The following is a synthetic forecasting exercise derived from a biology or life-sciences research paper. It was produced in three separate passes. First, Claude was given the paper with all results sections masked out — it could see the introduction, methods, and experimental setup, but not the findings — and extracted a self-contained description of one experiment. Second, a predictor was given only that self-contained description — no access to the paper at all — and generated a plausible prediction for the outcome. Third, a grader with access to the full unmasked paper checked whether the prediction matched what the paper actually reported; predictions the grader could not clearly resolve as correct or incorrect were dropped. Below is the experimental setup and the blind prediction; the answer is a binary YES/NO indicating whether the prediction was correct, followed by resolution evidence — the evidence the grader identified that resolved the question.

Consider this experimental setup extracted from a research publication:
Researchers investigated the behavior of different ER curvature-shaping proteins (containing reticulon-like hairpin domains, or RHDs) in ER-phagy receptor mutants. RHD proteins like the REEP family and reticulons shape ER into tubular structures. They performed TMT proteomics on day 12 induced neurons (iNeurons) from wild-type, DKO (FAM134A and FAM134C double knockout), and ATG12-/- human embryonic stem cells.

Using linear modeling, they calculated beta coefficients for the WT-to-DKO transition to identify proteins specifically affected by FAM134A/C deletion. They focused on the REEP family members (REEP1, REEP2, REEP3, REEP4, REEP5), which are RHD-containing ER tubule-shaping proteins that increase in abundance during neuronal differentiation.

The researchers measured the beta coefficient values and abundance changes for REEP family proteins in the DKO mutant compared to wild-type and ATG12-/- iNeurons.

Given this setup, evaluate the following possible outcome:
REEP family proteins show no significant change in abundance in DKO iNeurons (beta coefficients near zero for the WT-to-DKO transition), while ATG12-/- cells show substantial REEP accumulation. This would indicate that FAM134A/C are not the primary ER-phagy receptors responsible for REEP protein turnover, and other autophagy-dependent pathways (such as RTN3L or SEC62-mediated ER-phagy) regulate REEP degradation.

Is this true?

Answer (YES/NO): NO